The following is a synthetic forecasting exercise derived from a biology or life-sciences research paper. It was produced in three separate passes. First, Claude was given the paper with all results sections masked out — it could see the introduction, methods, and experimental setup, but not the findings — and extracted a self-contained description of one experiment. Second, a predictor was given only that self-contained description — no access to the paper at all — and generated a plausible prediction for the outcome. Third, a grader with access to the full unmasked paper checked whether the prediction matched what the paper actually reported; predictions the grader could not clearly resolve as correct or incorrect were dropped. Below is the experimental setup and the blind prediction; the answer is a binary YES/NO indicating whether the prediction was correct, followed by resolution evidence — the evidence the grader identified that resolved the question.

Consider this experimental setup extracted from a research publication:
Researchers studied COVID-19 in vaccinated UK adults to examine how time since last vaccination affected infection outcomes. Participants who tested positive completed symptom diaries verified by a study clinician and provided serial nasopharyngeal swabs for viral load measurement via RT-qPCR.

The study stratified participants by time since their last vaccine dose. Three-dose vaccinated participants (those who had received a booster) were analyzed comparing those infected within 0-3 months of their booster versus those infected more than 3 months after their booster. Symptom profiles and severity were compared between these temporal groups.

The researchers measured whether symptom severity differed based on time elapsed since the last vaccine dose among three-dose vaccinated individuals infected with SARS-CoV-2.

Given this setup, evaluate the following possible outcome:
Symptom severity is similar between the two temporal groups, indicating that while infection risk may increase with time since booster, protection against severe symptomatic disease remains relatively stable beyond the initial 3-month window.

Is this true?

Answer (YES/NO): NO